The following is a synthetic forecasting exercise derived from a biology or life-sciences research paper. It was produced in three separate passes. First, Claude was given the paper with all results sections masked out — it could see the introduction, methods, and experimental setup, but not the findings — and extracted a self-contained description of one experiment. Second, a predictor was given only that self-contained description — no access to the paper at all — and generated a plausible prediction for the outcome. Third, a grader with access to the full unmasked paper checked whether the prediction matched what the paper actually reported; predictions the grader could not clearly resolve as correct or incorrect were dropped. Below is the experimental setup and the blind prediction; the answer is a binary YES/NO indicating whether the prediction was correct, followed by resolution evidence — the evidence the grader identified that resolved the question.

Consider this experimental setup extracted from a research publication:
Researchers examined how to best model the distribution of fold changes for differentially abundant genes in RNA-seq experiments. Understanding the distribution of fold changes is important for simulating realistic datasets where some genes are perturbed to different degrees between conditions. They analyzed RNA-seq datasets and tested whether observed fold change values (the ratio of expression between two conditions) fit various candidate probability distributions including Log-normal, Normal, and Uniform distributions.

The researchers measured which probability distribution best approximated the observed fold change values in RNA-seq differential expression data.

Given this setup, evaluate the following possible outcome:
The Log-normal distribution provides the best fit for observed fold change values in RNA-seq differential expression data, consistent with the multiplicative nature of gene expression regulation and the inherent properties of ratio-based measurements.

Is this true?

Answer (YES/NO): YES